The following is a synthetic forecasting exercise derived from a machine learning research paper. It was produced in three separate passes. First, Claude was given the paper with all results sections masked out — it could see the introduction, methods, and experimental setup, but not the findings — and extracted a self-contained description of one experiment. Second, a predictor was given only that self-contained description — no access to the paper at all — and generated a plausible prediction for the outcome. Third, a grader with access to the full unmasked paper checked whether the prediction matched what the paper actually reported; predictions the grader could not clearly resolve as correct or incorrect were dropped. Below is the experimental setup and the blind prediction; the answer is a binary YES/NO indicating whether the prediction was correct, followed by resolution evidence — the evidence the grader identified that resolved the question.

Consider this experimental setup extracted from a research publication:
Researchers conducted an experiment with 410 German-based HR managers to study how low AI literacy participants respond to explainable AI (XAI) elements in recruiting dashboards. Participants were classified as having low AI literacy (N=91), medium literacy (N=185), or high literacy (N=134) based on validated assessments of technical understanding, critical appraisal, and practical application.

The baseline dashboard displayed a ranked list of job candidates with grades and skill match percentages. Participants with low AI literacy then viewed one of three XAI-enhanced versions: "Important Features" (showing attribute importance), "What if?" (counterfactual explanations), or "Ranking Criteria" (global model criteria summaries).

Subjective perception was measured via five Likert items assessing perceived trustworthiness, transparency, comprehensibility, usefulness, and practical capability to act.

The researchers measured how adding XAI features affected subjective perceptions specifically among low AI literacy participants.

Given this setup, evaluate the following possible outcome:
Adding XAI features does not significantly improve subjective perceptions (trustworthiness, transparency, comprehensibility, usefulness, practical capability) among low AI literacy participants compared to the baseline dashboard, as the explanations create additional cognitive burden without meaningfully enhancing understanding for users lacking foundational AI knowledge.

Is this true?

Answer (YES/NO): YES